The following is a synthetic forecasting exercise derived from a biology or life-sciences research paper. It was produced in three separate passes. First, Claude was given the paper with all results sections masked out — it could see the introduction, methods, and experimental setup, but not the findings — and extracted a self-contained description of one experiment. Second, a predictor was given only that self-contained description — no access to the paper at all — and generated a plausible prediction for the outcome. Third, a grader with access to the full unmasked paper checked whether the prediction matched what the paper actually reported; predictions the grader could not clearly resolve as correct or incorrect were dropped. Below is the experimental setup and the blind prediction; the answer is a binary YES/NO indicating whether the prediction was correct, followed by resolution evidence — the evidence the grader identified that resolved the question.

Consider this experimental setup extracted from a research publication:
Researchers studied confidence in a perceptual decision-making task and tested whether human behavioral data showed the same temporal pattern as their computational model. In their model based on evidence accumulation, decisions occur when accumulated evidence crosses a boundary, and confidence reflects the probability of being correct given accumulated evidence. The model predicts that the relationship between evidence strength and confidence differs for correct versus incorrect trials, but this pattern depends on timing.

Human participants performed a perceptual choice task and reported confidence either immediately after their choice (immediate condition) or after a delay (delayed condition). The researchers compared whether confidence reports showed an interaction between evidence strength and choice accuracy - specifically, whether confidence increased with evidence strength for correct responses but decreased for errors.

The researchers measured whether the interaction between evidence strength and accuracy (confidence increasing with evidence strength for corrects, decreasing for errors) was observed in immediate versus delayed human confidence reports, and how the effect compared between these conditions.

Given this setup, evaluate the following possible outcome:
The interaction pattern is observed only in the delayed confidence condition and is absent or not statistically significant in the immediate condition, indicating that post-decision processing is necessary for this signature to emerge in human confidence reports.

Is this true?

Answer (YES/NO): NO